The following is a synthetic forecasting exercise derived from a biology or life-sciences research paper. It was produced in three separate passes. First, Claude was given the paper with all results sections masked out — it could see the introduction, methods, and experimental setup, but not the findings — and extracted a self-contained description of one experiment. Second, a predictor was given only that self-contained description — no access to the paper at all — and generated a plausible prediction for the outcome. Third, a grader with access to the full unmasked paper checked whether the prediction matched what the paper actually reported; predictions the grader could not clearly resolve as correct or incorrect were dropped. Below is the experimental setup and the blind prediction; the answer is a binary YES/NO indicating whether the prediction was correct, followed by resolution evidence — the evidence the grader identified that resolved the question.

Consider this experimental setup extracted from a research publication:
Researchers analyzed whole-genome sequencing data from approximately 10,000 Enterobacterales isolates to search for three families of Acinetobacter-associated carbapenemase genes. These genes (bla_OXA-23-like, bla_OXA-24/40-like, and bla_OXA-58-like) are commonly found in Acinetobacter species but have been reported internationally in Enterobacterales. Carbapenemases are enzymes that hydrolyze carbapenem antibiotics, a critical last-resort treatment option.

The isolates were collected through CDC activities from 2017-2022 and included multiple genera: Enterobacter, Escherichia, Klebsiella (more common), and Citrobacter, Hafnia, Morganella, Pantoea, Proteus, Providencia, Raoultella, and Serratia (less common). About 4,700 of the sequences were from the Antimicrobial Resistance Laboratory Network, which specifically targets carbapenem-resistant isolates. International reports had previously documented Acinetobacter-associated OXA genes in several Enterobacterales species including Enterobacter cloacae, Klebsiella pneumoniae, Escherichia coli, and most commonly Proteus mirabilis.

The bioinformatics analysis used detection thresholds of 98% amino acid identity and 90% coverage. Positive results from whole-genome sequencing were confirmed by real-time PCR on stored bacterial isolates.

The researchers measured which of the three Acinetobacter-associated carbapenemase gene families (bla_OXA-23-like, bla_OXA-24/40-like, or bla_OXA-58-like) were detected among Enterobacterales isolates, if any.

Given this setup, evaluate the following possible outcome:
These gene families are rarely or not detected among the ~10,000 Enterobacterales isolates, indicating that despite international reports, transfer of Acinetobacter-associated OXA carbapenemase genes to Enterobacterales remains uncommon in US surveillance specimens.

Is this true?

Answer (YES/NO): YES